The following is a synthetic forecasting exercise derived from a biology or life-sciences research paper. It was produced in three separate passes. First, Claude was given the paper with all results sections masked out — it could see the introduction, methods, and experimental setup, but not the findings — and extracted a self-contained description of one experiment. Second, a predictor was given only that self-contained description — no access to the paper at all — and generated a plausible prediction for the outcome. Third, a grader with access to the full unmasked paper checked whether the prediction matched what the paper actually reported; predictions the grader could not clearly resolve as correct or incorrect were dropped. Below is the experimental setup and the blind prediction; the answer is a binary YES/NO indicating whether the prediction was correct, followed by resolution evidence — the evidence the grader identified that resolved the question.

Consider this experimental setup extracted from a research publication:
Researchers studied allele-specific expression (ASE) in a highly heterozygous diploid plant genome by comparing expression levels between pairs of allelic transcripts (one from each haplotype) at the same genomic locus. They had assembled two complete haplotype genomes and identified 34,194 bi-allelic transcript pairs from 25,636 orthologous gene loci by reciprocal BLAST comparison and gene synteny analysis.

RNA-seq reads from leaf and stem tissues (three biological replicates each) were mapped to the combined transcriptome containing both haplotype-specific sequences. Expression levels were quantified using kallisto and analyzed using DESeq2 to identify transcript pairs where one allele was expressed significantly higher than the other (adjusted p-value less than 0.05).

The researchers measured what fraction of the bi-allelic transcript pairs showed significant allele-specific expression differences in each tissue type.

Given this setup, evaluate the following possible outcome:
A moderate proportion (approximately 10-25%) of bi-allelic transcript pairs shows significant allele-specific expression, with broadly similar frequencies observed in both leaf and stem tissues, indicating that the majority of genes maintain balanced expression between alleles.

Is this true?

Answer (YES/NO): NO